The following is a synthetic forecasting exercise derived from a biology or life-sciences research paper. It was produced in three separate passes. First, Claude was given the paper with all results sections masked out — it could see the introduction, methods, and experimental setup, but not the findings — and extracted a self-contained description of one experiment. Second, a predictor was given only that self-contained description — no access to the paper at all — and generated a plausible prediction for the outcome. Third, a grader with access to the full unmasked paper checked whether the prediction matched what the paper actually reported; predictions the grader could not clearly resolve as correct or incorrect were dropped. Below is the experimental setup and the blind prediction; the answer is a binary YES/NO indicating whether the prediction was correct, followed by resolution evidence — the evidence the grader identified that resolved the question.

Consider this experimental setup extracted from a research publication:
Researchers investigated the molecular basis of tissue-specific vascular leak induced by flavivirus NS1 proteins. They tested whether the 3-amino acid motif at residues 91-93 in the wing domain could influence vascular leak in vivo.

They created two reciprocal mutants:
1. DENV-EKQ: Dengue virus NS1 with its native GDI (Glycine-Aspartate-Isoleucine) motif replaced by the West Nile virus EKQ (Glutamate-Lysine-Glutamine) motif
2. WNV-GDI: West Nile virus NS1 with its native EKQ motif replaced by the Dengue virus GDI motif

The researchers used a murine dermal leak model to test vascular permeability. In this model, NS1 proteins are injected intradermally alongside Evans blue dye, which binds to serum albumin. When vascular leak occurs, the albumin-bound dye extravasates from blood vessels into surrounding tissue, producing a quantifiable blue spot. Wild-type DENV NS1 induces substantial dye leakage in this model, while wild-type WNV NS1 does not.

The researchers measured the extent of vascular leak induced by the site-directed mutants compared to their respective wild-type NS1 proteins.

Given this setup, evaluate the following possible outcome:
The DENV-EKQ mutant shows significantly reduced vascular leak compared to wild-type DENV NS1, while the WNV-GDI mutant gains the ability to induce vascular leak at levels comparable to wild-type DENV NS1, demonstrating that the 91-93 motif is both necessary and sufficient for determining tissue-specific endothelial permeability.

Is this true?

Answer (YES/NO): YES